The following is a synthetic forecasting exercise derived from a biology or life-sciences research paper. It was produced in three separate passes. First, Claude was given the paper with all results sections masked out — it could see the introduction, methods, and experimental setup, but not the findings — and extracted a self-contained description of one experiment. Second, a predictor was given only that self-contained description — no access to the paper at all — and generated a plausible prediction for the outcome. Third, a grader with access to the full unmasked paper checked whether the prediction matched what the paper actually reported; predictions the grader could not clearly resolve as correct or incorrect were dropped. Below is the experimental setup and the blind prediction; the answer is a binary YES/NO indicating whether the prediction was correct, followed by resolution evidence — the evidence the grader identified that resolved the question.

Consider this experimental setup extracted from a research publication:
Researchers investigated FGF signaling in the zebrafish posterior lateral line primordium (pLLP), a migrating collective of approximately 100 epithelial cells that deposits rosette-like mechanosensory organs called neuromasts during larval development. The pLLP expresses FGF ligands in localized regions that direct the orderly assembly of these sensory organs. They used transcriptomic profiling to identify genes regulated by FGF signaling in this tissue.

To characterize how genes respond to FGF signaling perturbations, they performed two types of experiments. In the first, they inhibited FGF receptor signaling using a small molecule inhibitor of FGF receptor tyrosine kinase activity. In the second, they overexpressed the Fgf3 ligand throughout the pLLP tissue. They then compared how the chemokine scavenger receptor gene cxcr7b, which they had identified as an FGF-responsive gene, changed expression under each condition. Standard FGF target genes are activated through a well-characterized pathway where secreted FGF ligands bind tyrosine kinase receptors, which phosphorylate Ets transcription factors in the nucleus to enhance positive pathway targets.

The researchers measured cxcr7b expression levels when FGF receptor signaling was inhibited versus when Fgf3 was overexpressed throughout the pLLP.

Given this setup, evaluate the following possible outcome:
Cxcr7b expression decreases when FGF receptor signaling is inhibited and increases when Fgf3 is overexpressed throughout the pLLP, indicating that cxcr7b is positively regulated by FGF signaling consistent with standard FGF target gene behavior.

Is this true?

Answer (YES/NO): NO